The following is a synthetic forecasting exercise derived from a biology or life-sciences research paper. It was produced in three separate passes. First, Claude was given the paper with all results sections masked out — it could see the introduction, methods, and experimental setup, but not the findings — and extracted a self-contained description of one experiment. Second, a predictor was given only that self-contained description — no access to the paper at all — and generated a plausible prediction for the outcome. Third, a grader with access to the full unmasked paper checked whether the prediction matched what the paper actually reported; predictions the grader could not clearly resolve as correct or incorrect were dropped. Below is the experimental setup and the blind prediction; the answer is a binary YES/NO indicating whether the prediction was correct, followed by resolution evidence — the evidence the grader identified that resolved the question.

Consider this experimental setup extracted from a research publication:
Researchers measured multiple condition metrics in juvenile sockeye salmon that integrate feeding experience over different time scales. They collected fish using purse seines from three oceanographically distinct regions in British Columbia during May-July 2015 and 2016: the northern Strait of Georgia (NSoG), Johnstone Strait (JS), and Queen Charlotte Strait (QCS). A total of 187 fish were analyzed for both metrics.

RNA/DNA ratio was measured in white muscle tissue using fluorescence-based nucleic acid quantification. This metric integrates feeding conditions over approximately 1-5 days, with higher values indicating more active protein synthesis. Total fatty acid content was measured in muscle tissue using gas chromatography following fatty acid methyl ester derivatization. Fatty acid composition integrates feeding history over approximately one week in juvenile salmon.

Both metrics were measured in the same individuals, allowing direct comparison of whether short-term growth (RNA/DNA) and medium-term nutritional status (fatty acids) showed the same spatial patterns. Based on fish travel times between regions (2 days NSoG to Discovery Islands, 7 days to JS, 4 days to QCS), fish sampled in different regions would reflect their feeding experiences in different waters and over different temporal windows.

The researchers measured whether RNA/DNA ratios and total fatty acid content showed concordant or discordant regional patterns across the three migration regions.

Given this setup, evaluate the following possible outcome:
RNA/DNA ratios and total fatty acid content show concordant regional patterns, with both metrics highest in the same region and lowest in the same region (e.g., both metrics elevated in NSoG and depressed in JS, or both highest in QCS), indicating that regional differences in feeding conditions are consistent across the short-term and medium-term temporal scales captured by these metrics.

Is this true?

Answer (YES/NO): NO